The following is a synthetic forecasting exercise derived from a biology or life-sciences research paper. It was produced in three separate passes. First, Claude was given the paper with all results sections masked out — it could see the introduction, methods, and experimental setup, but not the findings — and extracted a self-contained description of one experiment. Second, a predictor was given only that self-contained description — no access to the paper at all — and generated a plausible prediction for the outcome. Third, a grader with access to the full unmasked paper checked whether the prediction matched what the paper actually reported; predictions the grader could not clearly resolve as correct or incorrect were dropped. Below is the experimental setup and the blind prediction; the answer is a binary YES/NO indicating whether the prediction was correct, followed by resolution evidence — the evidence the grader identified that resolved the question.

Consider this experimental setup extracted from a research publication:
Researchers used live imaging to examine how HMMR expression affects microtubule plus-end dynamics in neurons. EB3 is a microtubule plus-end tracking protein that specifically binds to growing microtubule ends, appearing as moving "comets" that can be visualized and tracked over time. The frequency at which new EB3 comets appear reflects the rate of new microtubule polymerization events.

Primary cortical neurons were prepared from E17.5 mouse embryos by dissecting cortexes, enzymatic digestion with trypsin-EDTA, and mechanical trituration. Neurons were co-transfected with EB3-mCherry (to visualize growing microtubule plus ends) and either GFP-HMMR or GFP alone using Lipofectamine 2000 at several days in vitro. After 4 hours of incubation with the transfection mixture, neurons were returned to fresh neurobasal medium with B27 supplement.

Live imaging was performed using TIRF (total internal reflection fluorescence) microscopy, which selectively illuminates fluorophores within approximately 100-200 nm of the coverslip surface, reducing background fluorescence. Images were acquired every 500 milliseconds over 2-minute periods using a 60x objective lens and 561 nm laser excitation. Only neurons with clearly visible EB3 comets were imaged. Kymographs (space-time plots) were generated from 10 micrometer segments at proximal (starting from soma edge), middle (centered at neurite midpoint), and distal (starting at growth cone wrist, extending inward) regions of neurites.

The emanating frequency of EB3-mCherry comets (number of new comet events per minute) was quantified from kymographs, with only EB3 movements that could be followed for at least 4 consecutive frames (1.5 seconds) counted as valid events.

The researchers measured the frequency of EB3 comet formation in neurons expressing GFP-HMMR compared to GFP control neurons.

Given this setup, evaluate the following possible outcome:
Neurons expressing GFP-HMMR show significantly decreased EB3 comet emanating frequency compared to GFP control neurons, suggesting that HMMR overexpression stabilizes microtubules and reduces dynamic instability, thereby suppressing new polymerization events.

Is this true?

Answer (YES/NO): NO